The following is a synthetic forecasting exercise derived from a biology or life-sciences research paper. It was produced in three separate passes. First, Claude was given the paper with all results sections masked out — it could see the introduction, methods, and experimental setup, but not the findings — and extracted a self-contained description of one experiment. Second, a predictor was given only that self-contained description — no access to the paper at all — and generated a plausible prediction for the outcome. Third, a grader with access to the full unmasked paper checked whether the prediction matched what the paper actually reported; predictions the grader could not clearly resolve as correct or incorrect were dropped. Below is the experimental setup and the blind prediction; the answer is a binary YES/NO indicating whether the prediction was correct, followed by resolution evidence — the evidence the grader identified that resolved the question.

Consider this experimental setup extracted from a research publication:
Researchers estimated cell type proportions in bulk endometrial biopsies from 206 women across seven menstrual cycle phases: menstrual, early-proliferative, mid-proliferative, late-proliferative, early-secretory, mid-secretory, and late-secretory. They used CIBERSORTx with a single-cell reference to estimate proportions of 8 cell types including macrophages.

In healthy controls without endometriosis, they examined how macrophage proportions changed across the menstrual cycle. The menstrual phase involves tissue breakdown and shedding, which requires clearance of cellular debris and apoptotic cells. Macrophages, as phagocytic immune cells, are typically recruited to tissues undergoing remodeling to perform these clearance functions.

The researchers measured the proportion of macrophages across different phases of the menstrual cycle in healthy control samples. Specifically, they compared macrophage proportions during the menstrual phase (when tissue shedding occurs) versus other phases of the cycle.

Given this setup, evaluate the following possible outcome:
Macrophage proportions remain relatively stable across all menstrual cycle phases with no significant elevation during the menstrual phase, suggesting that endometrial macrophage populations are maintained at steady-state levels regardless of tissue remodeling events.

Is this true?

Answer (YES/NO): NO